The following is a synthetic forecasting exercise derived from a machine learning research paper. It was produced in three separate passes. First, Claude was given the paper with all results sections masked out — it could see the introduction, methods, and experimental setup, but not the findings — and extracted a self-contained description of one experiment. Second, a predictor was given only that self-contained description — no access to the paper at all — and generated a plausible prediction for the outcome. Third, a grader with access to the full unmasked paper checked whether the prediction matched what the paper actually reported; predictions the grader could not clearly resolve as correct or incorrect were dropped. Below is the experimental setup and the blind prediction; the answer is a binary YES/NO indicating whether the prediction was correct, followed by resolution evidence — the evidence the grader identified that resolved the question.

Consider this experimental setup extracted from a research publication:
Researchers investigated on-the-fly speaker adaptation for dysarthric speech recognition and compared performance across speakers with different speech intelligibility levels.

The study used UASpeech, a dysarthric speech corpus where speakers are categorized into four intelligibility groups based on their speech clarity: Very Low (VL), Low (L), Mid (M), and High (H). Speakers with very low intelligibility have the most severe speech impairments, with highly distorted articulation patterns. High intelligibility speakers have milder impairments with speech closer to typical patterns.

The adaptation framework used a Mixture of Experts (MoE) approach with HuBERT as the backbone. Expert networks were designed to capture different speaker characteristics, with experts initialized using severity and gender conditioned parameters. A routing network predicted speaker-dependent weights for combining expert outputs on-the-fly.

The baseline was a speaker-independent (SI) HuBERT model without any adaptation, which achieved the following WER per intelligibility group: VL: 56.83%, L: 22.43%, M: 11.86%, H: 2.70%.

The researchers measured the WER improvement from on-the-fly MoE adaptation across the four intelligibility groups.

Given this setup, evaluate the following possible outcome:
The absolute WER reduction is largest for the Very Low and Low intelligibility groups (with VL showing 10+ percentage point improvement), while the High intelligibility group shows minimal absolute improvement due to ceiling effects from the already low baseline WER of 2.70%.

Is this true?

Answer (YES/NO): NO